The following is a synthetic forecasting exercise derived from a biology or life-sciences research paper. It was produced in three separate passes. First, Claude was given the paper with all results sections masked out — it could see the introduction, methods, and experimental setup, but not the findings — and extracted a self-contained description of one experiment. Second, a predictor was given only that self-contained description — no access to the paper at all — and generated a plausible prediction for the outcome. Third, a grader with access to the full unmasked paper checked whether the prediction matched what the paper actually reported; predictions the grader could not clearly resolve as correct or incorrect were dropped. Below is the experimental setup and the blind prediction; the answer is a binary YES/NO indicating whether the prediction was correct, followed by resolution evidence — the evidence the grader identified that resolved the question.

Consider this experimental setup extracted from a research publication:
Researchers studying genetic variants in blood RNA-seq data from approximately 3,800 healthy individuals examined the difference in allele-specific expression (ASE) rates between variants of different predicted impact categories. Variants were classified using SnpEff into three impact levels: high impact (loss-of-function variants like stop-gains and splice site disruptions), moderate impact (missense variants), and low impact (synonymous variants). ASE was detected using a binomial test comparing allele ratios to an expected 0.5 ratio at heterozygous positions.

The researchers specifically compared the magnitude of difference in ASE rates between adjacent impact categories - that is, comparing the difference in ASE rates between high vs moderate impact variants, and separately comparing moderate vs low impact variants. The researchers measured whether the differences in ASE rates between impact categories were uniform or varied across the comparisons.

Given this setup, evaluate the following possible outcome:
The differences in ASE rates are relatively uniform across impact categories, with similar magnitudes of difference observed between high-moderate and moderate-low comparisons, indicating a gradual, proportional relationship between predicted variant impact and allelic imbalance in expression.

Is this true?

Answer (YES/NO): NO